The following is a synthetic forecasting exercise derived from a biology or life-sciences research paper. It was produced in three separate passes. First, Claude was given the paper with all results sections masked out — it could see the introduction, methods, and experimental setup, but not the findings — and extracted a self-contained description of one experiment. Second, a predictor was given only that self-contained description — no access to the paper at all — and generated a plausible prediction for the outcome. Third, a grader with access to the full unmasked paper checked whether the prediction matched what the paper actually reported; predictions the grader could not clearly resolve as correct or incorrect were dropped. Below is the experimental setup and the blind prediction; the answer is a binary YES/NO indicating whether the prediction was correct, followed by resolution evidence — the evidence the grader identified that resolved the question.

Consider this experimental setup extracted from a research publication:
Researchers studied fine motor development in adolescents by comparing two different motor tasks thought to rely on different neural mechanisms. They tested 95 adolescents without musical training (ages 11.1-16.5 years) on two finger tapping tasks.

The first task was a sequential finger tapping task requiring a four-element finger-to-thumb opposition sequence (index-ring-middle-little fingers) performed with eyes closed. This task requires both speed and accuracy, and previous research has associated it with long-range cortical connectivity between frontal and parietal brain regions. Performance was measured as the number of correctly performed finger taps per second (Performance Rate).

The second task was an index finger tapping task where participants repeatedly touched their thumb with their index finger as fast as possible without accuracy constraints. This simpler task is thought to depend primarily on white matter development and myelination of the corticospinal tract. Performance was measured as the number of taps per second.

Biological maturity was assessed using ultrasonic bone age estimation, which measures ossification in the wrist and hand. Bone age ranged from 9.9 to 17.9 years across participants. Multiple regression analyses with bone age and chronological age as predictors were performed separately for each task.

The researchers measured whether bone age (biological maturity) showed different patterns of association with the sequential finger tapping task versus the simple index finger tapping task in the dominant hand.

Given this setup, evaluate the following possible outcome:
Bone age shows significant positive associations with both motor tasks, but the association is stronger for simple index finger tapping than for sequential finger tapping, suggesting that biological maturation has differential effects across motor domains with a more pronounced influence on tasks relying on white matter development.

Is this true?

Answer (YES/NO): NO